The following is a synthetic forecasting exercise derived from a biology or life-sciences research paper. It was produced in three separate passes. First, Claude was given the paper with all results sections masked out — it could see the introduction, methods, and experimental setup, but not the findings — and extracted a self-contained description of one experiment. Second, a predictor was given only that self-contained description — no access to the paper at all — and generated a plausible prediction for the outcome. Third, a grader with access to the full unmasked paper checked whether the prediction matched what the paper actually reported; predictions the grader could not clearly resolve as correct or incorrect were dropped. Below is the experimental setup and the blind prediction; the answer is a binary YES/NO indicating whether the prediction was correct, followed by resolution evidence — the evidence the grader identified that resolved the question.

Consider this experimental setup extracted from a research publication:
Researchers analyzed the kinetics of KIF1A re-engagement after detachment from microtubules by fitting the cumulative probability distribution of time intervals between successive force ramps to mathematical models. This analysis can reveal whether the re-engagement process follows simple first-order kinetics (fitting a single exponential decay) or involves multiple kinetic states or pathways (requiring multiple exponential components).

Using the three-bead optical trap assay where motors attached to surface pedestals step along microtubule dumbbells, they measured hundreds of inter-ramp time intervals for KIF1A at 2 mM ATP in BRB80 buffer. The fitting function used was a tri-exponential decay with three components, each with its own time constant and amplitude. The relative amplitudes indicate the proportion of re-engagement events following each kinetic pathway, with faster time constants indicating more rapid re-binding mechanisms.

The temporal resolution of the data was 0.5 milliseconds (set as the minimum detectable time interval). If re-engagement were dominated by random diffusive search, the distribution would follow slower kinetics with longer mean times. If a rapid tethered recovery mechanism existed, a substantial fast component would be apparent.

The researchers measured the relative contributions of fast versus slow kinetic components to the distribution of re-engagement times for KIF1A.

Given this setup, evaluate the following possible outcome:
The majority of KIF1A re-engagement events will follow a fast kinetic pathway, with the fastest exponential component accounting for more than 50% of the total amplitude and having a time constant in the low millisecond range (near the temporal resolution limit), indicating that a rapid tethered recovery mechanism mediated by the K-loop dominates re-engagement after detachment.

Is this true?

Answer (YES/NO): NO